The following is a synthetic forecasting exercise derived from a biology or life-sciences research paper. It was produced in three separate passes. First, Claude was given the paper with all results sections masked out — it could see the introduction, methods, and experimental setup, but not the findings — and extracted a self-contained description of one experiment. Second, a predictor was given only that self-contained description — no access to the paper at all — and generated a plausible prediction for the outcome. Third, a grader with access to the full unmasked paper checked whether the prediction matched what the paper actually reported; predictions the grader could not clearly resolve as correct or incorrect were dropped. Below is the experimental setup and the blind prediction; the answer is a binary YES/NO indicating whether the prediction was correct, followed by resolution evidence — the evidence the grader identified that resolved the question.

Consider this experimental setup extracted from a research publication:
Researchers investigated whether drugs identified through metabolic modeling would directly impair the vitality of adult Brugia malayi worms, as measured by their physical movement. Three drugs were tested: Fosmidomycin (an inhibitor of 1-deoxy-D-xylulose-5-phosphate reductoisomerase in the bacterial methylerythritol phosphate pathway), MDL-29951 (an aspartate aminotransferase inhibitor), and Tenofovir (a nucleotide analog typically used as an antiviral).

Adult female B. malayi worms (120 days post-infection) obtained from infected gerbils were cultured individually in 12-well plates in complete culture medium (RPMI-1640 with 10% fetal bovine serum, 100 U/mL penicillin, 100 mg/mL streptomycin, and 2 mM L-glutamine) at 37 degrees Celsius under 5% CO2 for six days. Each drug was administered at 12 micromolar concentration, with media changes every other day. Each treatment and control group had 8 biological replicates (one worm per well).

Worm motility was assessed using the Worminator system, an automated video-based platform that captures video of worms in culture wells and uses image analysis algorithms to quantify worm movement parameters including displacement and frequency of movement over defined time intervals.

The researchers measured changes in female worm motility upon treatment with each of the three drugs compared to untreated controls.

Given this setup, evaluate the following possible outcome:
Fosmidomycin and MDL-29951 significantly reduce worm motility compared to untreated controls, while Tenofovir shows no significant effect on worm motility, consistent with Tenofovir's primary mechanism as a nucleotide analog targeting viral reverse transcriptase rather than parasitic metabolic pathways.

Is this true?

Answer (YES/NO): NO